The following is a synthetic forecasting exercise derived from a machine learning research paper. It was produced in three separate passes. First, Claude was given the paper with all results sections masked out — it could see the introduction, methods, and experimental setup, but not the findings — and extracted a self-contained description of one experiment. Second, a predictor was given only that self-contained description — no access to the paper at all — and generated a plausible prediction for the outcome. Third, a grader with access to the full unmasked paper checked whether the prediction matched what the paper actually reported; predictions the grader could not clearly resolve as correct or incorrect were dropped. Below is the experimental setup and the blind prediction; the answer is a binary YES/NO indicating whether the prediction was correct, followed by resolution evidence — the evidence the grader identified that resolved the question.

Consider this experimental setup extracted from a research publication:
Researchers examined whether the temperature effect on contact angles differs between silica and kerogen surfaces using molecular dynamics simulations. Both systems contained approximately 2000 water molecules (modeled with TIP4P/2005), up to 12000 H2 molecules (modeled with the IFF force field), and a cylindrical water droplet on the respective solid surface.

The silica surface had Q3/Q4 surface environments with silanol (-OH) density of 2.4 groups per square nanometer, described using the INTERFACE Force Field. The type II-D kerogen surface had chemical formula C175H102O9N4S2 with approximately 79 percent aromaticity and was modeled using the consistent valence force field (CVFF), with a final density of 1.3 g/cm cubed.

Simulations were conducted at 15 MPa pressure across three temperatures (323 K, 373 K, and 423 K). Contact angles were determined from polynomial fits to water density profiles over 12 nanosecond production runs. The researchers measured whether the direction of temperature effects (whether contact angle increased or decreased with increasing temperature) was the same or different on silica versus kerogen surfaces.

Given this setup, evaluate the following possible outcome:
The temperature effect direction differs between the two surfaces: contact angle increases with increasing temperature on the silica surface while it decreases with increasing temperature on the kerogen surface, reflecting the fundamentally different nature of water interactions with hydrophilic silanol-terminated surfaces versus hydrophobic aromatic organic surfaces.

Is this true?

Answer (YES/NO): NO